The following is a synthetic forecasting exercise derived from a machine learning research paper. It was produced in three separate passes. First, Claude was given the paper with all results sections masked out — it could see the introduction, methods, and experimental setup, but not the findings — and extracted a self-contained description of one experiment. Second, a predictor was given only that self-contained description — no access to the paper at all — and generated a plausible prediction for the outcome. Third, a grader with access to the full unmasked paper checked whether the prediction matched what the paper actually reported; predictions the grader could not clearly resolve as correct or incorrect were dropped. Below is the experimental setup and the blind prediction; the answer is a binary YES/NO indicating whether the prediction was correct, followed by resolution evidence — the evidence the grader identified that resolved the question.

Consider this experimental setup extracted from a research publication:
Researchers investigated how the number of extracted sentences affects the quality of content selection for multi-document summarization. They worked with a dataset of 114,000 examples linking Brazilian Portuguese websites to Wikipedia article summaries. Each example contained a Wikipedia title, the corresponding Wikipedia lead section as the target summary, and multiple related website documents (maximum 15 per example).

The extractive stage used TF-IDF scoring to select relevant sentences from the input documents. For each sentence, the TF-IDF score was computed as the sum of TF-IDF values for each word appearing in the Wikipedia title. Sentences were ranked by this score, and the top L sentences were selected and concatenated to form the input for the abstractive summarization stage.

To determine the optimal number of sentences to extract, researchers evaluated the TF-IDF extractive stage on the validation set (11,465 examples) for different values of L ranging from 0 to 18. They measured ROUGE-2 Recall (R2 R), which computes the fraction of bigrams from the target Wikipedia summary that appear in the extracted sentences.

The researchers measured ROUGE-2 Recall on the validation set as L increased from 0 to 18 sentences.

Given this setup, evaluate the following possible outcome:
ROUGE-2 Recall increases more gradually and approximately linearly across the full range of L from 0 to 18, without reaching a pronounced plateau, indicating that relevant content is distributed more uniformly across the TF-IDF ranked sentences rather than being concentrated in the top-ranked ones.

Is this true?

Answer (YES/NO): NO